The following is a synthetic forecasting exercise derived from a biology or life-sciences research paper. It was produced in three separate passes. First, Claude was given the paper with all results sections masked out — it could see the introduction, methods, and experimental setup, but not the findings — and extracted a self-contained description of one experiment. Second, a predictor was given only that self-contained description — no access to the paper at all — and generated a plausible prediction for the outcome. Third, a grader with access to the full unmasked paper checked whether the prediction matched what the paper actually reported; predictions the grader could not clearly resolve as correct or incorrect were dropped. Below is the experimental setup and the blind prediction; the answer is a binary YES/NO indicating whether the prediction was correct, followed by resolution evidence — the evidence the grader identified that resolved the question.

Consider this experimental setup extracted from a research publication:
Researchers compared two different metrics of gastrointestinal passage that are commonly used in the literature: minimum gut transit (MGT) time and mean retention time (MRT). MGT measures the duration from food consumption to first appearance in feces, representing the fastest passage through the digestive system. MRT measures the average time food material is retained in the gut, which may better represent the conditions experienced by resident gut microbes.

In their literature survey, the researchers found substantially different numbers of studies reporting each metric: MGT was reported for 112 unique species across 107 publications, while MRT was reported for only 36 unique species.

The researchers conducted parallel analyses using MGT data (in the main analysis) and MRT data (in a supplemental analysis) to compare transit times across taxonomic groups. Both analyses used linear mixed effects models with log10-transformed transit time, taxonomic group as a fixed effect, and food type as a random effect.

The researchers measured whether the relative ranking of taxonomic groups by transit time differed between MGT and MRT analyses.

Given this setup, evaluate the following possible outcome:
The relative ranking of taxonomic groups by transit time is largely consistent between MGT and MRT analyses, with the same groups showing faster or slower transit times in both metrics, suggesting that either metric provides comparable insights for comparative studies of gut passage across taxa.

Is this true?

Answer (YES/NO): YES